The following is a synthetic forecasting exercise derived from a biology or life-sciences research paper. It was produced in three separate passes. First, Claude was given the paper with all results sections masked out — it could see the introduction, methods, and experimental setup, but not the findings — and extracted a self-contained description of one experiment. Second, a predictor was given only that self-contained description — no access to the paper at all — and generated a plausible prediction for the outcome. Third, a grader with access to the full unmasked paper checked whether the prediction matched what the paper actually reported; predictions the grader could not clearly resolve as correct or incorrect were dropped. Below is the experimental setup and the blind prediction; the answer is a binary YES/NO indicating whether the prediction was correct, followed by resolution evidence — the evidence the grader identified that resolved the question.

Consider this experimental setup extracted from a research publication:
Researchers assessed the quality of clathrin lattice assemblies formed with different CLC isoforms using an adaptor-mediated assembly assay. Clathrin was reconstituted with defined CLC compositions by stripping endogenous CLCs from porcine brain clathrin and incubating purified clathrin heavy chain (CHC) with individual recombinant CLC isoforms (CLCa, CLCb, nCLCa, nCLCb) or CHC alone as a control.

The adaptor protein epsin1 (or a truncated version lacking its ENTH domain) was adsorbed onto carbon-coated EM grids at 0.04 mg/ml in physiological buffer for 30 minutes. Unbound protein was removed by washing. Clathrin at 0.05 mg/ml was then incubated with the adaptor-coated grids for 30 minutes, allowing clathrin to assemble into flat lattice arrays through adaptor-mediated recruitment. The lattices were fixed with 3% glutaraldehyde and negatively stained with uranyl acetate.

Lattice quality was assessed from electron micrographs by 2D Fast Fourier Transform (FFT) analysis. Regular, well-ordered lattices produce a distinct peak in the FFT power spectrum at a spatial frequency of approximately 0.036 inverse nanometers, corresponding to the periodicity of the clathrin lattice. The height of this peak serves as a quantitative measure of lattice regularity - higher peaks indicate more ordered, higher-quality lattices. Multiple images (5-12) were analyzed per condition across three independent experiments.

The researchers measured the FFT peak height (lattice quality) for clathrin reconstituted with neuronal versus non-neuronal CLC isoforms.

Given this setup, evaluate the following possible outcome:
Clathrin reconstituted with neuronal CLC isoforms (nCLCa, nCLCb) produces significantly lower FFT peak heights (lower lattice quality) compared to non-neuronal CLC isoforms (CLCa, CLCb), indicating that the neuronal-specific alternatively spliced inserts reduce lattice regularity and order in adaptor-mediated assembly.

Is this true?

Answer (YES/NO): YES